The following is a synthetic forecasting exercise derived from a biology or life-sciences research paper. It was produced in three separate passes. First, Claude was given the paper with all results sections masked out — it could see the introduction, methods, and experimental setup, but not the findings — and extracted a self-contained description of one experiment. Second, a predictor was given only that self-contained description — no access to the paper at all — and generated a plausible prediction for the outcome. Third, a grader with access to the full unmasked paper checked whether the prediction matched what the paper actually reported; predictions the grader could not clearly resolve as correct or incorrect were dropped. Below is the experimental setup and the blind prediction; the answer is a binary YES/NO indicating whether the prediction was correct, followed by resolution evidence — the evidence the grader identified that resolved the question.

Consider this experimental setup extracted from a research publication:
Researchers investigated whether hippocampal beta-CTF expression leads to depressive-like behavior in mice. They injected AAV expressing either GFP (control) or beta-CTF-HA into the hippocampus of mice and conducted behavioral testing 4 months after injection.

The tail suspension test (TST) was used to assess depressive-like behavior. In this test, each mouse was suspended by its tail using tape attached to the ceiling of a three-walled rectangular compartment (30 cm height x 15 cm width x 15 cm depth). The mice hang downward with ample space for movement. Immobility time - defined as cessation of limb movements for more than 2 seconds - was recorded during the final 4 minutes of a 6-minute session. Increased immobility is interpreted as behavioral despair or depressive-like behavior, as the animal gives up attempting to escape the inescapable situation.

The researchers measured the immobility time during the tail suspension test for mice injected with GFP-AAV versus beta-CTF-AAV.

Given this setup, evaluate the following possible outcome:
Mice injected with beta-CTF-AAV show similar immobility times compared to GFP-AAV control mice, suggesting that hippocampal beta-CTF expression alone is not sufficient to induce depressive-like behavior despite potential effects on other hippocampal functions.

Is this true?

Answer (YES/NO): YES